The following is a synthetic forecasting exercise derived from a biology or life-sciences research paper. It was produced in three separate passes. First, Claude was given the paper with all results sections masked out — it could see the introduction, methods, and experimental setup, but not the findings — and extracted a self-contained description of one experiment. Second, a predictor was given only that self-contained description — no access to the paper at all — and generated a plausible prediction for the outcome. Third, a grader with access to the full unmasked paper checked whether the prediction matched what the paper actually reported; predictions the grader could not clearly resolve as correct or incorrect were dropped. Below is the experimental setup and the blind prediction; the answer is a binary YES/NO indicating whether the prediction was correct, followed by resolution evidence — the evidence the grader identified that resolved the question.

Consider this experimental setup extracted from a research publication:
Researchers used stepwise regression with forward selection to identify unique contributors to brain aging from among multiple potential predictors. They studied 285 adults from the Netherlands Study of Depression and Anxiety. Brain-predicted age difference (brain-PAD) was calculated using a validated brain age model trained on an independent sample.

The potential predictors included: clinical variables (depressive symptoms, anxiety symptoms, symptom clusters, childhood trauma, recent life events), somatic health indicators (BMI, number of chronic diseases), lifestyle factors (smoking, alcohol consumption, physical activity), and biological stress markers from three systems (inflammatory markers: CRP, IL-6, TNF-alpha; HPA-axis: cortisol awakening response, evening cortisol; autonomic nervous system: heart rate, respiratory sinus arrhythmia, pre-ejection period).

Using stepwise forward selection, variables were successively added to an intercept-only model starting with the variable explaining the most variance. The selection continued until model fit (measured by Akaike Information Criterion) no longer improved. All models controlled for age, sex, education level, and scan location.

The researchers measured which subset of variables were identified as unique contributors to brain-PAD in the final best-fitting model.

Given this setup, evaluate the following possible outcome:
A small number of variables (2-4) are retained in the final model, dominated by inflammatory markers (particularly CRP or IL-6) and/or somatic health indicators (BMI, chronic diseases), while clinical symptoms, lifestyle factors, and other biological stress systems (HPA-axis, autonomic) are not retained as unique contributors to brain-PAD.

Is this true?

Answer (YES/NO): NO